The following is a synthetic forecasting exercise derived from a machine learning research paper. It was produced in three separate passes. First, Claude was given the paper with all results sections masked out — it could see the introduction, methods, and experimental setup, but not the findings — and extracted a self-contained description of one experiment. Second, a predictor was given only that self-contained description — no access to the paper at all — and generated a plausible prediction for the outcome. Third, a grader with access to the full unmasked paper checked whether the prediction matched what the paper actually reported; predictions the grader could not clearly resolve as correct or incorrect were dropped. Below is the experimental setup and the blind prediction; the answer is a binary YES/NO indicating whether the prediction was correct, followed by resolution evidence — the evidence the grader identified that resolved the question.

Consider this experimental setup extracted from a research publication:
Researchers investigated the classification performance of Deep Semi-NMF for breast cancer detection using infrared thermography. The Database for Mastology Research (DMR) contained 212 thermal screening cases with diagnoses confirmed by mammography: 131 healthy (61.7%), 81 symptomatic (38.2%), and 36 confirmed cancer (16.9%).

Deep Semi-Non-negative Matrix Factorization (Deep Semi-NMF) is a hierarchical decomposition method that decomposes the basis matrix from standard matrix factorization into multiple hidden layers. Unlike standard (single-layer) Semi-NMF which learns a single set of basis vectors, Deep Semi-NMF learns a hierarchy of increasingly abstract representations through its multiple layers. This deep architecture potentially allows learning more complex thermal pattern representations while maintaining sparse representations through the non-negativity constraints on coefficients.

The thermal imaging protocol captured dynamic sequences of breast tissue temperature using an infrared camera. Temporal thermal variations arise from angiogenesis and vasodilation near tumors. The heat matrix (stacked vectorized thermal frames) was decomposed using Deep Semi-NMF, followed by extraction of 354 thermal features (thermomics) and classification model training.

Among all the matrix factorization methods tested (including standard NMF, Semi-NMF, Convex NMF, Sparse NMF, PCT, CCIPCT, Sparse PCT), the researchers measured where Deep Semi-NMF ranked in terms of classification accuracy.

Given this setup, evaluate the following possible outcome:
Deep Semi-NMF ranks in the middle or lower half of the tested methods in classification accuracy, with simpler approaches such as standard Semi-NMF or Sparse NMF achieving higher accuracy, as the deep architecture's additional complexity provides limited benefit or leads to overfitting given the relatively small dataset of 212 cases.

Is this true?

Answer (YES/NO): NO